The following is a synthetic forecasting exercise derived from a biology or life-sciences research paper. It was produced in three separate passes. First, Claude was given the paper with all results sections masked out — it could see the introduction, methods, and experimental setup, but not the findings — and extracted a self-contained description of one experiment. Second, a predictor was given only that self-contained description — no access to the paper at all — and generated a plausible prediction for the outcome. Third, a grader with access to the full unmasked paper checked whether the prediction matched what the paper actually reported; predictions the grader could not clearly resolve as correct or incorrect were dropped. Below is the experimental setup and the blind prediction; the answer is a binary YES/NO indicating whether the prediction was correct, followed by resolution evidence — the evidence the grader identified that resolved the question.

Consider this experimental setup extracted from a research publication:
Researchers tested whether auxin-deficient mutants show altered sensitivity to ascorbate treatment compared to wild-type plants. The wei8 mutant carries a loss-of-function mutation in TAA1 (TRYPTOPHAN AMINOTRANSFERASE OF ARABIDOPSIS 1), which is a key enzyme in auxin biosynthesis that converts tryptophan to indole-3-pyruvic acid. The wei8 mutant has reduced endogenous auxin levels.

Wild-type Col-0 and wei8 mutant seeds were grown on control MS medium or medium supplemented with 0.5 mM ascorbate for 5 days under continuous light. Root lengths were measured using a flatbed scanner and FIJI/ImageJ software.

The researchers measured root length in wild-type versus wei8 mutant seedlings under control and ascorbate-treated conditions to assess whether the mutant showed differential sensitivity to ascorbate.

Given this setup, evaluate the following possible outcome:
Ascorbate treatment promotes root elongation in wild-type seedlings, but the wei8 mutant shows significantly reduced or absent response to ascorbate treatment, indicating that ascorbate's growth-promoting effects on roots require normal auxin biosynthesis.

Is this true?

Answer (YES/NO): NO